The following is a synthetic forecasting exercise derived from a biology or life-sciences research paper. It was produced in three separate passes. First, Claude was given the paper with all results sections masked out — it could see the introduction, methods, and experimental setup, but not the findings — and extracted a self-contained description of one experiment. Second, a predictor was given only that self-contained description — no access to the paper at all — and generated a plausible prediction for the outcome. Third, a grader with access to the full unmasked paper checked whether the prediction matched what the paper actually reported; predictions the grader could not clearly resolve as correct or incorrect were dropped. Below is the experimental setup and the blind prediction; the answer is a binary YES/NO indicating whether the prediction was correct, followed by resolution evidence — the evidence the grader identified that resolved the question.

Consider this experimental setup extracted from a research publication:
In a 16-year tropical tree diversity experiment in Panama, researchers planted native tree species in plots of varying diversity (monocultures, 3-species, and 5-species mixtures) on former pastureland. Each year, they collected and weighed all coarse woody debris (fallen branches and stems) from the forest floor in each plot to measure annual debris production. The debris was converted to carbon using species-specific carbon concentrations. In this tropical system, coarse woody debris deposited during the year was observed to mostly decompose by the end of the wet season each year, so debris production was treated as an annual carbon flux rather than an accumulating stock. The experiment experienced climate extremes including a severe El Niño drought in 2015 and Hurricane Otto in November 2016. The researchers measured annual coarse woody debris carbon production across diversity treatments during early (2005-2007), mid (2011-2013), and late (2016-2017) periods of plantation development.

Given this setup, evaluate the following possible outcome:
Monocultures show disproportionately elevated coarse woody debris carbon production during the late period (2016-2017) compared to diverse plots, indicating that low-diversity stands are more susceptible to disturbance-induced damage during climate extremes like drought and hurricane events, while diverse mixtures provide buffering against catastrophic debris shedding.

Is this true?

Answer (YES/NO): NO